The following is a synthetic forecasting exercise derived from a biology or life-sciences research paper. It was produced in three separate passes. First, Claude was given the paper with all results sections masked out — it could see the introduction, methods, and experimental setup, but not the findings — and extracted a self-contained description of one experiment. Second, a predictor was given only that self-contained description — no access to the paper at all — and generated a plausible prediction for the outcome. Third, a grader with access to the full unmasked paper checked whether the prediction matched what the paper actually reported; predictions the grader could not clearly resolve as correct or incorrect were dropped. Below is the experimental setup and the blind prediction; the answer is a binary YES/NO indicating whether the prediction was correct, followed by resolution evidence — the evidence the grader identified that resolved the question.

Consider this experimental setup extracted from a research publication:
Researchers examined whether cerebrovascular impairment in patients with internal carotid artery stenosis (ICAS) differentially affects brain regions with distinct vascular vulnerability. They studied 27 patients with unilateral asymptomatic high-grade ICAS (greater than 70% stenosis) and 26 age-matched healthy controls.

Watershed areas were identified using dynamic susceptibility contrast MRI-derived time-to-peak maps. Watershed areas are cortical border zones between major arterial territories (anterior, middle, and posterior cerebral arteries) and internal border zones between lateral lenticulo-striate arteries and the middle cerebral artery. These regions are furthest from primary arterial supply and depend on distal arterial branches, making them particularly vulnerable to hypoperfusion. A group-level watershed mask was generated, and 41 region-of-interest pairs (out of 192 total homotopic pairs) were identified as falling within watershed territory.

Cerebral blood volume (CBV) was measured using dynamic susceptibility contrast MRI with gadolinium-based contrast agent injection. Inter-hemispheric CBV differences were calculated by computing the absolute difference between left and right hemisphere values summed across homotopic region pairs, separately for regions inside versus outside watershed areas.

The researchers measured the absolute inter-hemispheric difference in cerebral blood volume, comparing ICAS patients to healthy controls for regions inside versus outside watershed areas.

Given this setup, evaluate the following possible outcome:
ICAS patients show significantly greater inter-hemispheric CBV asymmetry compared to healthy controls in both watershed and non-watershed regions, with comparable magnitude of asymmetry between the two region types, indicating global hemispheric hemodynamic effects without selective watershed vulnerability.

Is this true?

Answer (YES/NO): NO